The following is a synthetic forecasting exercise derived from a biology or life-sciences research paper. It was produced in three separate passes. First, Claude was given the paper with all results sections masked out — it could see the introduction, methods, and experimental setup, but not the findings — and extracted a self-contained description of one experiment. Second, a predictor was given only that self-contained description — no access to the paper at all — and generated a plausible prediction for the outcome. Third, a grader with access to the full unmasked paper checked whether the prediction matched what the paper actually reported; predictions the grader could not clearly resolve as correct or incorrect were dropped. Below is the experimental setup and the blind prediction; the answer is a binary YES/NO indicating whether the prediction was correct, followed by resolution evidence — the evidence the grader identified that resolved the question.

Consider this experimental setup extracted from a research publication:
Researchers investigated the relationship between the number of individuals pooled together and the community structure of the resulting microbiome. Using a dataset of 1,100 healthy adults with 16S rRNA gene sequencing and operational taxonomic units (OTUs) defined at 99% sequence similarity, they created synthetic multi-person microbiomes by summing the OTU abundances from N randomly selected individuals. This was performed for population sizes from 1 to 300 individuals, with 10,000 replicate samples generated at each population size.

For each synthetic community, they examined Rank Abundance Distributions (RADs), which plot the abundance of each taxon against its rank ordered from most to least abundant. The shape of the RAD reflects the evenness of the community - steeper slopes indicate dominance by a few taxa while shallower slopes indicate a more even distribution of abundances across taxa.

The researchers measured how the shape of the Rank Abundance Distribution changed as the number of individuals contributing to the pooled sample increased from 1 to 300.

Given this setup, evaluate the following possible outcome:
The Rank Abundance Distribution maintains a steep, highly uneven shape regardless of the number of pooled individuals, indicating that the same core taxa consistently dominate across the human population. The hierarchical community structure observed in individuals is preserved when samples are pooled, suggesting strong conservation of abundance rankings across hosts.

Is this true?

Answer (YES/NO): NO